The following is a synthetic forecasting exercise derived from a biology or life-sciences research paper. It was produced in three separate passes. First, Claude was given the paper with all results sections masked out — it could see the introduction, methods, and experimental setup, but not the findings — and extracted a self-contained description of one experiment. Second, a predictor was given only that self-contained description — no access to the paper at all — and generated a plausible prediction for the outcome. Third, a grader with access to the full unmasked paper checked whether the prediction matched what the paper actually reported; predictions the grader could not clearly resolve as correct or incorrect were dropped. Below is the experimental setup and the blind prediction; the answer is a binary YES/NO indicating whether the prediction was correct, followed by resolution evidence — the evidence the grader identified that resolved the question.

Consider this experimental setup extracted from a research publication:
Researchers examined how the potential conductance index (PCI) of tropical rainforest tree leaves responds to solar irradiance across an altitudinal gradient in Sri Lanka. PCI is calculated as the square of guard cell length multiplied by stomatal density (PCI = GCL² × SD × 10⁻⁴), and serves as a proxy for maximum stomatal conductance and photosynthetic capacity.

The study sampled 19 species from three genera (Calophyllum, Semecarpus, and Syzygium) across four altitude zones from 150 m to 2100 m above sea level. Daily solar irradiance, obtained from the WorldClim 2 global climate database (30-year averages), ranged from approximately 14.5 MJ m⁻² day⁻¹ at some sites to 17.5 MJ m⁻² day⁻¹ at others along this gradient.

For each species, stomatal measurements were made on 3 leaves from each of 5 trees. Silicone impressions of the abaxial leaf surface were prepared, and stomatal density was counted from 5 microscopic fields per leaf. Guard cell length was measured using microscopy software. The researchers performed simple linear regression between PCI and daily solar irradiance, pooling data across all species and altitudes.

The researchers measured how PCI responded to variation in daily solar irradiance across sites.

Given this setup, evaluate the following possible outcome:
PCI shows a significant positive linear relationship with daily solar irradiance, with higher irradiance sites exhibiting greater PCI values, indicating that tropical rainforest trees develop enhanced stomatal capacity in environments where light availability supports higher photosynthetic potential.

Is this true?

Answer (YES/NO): YES